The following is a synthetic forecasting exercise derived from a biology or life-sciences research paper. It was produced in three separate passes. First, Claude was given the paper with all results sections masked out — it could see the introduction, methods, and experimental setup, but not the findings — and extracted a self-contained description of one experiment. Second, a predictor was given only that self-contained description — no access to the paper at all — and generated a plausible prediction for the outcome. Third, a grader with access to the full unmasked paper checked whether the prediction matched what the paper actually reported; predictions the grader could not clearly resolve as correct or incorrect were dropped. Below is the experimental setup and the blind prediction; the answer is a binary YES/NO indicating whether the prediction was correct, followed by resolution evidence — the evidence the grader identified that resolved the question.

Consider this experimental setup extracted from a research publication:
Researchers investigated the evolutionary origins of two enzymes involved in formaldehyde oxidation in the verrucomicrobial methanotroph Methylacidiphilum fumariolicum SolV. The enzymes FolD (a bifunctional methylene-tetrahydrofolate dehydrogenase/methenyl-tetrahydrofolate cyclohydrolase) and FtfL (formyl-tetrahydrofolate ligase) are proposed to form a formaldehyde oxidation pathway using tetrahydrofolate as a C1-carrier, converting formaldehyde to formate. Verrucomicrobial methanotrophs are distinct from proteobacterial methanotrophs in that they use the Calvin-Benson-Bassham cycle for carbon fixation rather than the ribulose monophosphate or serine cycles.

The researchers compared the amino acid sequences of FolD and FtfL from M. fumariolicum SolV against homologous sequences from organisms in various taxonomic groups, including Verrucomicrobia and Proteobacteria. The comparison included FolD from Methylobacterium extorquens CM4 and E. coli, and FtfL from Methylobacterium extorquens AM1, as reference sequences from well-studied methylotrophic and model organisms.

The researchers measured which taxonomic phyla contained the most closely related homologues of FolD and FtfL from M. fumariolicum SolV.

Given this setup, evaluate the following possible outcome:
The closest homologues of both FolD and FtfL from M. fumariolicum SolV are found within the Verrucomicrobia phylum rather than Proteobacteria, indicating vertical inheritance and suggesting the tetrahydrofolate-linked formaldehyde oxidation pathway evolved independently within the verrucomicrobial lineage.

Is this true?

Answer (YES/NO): NO